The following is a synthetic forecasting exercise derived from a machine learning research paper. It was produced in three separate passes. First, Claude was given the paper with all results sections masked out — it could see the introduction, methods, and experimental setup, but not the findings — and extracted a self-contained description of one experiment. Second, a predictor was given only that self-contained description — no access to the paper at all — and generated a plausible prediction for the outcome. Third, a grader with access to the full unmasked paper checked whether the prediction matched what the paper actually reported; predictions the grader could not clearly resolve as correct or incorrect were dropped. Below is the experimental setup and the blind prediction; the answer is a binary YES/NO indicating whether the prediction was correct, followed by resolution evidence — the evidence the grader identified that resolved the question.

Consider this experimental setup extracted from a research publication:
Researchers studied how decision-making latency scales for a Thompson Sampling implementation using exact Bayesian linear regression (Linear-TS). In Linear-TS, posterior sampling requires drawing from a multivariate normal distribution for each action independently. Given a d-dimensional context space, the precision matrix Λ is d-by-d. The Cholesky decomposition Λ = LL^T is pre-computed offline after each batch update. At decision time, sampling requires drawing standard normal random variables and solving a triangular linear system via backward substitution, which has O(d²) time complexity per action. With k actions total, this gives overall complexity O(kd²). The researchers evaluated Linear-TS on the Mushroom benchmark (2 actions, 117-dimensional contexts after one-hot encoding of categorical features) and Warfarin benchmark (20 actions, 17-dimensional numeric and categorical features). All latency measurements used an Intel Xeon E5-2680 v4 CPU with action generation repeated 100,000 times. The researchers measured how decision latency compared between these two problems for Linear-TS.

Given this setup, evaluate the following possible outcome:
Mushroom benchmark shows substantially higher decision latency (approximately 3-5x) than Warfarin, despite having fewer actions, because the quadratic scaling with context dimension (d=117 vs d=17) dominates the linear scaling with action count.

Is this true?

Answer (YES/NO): NO